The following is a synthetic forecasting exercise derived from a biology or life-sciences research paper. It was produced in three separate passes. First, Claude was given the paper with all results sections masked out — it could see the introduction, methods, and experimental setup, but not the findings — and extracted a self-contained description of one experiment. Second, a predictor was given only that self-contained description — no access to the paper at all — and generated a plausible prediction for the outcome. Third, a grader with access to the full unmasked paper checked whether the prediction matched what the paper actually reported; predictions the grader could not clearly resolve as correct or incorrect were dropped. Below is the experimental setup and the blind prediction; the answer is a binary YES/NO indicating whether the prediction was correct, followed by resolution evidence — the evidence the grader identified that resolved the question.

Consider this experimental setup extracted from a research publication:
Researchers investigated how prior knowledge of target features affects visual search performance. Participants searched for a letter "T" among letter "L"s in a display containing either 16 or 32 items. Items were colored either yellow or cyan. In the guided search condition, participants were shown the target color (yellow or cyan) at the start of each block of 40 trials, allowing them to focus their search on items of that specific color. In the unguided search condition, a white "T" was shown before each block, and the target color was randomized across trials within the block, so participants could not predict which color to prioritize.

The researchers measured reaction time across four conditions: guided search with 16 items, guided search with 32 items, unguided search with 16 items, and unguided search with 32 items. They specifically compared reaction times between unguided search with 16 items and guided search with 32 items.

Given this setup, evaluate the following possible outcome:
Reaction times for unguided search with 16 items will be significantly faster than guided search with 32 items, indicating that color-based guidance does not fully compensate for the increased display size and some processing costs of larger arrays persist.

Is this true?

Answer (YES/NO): NO